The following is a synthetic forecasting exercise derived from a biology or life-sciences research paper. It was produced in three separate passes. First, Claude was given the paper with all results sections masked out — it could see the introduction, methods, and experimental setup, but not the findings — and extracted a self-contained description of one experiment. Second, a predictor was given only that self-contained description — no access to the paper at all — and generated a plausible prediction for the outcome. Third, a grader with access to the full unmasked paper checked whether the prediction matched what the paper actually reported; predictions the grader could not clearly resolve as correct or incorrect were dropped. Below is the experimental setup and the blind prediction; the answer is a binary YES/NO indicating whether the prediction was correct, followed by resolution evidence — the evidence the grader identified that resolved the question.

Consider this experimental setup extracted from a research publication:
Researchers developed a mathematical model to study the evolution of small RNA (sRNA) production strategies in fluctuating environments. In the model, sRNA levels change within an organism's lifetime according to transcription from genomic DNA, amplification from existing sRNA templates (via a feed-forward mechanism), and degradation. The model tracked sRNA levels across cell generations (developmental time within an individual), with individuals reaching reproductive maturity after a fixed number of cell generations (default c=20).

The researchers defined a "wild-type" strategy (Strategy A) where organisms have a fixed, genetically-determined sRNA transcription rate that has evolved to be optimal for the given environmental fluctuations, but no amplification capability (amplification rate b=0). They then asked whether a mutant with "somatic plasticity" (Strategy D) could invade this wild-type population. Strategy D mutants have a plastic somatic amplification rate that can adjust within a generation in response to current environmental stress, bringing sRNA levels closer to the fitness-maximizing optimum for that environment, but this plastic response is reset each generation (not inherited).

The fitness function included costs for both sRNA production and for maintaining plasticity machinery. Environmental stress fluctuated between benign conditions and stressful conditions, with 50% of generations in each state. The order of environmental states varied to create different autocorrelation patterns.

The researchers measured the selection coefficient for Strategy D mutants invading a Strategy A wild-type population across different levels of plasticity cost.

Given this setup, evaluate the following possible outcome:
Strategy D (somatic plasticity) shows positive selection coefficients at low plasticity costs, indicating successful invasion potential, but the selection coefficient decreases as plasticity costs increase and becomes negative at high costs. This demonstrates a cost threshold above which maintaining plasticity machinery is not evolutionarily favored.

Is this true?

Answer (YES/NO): YES